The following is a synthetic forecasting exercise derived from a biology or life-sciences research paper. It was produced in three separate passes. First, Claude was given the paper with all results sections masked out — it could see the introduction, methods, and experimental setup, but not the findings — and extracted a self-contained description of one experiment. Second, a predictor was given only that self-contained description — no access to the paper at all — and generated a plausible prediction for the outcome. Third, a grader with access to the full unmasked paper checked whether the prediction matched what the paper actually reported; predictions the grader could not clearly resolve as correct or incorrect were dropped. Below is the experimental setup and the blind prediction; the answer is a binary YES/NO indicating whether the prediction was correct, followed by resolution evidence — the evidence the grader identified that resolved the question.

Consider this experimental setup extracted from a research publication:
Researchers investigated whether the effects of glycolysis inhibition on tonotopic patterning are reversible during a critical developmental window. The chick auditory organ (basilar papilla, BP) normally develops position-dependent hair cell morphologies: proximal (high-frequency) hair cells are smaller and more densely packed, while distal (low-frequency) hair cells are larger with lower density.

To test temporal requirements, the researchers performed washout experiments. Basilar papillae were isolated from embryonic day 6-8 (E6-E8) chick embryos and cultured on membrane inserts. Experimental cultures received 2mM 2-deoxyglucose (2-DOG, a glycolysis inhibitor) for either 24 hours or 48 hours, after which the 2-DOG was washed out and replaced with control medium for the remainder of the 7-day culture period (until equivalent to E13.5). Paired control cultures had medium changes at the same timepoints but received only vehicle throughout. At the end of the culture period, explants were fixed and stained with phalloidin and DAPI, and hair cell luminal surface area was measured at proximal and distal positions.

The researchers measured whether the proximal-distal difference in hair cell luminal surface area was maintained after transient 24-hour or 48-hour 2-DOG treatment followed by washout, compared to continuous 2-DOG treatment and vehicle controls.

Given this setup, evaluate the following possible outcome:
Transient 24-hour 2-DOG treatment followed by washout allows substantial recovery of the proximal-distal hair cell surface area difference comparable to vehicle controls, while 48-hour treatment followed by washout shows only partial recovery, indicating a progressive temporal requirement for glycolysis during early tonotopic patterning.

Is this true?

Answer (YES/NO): NO